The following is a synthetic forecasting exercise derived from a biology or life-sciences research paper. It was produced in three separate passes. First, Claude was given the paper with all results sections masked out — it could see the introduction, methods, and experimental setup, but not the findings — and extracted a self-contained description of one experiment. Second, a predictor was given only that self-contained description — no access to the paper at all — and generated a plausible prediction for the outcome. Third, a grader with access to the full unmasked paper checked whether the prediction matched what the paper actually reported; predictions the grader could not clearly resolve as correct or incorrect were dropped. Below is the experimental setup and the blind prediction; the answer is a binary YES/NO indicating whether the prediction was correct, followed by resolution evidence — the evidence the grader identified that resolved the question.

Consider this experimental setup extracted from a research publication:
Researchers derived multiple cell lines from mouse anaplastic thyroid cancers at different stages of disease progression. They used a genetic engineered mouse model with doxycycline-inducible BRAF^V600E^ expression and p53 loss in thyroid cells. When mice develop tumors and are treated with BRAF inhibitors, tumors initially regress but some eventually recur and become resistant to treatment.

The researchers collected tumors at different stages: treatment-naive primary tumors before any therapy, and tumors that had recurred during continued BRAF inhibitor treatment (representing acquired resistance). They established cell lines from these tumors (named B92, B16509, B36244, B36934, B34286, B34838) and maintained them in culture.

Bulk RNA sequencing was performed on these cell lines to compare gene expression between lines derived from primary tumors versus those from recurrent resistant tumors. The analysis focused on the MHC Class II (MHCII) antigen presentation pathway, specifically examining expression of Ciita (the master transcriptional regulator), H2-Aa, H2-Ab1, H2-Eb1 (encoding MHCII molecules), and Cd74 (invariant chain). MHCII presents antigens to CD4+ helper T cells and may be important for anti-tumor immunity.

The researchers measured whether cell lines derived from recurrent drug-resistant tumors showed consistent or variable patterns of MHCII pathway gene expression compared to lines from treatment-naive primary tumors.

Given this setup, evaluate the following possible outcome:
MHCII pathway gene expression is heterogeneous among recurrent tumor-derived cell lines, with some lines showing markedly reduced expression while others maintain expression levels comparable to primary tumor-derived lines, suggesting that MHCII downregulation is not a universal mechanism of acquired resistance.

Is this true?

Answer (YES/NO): YES